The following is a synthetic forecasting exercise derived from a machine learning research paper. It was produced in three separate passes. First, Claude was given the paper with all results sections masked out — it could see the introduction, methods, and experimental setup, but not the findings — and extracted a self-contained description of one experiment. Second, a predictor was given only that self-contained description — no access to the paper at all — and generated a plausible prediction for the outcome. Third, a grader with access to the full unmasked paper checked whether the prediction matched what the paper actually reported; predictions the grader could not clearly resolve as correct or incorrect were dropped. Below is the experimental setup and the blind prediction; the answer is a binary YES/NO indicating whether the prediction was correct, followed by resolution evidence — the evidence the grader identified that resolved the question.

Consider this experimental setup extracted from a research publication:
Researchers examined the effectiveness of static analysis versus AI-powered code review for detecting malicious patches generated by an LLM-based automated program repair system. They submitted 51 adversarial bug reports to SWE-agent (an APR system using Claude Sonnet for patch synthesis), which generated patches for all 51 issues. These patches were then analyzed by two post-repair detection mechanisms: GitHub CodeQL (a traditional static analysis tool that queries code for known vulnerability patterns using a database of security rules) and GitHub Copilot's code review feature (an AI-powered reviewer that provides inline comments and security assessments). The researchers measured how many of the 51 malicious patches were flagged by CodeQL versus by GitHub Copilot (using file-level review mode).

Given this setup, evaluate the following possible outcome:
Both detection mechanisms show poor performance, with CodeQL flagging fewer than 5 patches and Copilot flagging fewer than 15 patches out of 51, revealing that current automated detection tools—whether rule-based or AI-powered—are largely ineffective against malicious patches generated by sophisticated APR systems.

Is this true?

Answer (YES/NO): NO